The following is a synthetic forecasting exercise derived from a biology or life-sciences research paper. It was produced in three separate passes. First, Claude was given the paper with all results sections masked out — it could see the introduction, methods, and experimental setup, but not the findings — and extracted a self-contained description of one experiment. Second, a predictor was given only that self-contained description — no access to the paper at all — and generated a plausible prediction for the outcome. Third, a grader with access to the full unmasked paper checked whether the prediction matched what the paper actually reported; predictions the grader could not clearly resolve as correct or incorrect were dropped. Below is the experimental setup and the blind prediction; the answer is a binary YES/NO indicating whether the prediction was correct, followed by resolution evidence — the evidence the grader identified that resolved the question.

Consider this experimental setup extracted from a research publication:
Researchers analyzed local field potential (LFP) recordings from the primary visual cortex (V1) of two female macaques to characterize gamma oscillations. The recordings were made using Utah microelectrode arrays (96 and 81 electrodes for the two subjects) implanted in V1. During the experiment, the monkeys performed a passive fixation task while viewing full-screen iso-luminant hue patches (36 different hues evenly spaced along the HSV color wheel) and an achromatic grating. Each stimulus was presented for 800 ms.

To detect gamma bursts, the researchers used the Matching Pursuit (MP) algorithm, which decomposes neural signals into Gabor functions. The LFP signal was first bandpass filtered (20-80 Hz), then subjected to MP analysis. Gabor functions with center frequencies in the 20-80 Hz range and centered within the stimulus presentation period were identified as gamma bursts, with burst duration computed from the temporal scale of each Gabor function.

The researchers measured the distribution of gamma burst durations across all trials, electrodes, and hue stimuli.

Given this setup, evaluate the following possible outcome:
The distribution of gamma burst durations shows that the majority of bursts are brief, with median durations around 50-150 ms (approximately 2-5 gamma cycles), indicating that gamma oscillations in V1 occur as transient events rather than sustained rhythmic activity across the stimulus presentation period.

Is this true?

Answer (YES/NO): NO